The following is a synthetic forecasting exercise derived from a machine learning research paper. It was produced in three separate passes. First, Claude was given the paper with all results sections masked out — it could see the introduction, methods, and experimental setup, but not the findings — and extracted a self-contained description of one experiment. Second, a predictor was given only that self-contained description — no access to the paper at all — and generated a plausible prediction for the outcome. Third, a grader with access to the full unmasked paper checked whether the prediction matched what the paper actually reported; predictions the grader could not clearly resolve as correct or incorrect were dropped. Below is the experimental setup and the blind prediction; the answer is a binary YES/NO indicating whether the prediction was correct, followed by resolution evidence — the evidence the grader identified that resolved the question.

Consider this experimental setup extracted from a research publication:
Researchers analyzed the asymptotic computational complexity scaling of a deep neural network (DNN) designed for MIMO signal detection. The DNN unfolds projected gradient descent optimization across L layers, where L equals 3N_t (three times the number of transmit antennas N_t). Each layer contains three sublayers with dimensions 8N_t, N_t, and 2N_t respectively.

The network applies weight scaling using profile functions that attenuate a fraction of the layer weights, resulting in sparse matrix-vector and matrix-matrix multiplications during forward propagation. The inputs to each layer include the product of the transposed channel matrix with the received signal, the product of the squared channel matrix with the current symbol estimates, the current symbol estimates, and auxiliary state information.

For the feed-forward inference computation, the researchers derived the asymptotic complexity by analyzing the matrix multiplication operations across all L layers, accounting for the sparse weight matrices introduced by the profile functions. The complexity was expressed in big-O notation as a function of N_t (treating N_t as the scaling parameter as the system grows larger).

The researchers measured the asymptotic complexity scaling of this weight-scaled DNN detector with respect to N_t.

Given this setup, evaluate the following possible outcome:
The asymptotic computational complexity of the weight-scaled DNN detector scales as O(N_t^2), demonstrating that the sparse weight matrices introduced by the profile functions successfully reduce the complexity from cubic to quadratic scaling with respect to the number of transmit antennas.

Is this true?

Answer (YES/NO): NO